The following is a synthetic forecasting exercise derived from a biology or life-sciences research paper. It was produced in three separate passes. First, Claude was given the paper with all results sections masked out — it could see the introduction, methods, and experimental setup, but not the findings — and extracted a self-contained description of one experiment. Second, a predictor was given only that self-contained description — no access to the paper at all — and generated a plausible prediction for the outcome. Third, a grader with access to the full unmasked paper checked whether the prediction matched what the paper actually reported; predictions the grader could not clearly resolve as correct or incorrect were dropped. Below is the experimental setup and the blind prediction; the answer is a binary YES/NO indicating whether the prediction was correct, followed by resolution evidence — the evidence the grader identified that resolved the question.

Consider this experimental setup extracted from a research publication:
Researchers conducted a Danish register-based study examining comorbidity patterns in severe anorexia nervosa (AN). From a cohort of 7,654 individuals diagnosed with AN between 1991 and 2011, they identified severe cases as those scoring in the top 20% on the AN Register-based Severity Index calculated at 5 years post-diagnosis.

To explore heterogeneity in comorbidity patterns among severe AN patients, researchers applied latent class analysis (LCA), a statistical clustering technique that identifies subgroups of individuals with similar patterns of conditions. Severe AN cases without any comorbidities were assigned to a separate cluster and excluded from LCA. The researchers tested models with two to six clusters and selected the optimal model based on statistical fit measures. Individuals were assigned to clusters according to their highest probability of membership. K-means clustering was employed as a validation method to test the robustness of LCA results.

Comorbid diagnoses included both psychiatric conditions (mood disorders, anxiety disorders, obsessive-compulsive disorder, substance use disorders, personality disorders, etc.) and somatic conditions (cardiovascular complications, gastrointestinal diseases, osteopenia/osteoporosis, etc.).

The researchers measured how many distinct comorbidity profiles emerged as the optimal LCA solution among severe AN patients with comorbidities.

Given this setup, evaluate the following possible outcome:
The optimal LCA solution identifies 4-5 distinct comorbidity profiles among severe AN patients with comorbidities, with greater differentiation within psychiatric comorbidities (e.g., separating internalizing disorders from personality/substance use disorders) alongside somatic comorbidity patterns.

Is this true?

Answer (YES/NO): YES